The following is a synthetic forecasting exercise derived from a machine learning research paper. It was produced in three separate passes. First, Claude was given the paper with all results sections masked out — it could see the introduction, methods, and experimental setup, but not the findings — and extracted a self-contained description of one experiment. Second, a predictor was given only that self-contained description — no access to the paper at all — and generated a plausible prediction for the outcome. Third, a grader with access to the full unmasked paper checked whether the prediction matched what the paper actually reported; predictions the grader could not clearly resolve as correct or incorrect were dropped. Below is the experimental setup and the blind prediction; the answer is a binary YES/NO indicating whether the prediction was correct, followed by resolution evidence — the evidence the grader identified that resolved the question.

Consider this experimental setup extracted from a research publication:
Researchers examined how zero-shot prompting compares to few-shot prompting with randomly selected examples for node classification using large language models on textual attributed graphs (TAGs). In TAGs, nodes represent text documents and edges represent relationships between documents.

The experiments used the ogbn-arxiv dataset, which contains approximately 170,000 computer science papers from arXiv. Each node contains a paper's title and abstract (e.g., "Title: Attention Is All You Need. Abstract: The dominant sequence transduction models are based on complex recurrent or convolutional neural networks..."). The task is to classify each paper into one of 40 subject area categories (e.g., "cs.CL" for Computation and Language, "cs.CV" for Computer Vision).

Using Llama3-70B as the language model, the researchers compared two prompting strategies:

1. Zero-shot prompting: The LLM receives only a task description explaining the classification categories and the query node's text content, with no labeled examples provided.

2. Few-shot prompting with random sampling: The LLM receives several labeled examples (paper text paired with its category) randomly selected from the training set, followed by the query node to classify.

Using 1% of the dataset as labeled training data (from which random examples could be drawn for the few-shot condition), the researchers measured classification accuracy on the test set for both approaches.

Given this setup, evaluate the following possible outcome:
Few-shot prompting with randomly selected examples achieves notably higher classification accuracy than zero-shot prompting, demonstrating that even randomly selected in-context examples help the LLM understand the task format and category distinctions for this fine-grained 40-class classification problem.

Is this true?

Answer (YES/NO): NO